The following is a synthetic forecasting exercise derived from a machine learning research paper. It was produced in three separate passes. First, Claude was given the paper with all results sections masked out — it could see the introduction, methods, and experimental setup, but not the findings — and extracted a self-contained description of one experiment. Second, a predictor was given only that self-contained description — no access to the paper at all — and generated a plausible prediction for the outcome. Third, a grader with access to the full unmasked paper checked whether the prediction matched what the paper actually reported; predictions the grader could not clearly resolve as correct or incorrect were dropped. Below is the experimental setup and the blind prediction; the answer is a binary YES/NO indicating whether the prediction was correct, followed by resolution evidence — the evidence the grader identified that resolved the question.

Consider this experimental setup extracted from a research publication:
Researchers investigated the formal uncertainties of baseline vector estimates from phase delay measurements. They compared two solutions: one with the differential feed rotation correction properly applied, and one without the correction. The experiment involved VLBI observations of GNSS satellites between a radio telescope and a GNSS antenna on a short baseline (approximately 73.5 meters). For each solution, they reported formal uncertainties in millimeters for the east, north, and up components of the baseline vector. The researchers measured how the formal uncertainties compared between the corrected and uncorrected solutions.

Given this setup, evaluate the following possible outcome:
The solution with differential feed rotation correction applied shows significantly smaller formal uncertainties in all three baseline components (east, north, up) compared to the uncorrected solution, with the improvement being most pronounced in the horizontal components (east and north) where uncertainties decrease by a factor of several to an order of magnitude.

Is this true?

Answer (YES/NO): NO